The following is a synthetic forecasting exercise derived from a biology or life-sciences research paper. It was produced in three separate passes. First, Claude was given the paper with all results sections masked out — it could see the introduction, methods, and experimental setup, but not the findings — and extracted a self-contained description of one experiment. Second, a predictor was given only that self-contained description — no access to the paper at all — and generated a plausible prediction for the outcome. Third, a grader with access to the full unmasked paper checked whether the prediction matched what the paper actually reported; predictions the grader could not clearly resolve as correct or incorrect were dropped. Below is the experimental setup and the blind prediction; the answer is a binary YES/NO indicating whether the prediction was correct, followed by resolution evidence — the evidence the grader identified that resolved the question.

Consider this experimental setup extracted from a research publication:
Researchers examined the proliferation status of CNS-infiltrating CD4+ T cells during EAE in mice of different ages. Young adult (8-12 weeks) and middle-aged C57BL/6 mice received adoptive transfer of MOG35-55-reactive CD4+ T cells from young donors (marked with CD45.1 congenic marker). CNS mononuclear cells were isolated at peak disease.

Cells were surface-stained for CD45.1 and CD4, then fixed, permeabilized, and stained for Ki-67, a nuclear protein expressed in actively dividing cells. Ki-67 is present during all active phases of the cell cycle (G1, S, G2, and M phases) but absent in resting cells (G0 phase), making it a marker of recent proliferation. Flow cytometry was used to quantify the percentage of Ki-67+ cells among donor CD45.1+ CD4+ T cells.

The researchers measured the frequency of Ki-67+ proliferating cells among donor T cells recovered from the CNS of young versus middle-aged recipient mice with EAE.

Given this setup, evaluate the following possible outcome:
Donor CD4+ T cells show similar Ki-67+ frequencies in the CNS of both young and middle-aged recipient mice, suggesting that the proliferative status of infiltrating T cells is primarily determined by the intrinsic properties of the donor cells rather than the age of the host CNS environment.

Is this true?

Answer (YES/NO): YES